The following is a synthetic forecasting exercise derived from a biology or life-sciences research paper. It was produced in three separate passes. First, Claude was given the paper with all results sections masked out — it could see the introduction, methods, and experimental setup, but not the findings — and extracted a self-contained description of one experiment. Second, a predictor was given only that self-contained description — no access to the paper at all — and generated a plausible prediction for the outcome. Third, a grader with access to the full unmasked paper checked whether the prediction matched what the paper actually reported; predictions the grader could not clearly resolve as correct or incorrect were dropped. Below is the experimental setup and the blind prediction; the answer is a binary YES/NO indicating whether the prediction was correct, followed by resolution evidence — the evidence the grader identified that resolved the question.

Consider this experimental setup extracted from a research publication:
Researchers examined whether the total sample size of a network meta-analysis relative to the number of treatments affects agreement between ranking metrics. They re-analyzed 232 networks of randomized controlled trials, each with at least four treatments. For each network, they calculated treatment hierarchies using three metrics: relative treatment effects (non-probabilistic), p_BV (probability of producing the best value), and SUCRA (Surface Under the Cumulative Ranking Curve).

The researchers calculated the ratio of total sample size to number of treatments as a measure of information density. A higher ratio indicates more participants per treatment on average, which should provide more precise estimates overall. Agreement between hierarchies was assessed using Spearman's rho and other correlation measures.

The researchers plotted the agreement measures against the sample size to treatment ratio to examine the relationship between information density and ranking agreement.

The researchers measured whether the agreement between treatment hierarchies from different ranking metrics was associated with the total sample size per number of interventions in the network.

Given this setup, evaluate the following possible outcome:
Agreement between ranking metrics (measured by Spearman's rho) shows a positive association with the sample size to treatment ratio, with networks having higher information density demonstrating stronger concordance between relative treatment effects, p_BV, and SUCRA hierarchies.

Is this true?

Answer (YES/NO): YES